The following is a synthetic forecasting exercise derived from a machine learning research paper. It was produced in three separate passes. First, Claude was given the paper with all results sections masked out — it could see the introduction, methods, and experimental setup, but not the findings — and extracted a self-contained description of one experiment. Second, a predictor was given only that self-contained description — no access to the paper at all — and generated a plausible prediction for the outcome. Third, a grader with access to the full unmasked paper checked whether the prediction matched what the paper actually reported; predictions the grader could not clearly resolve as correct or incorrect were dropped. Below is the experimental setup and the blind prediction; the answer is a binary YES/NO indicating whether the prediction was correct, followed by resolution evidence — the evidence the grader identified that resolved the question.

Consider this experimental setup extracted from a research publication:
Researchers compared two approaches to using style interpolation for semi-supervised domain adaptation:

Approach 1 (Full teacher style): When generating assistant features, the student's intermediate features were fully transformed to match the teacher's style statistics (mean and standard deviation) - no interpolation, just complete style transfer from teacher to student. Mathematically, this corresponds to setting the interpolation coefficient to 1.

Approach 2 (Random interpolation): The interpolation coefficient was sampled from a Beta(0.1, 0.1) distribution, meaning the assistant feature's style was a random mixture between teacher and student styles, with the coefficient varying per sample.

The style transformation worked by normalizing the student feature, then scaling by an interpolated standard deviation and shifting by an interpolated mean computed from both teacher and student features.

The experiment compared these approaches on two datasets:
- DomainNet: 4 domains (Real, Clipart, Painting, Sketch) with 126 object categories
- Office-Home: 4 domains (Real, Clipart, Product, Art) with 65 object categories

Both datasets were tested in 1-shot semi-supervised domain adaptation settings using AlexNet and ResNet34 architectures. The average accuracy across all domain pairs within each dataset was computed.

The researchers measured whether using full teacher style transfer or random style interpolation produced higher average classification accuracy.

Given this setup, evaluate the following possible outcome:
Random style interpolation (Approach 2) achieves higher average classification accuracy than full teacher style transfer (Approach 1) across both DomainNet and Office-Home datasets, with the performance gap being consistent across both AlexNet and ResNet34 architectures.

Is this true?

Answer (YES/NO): YES